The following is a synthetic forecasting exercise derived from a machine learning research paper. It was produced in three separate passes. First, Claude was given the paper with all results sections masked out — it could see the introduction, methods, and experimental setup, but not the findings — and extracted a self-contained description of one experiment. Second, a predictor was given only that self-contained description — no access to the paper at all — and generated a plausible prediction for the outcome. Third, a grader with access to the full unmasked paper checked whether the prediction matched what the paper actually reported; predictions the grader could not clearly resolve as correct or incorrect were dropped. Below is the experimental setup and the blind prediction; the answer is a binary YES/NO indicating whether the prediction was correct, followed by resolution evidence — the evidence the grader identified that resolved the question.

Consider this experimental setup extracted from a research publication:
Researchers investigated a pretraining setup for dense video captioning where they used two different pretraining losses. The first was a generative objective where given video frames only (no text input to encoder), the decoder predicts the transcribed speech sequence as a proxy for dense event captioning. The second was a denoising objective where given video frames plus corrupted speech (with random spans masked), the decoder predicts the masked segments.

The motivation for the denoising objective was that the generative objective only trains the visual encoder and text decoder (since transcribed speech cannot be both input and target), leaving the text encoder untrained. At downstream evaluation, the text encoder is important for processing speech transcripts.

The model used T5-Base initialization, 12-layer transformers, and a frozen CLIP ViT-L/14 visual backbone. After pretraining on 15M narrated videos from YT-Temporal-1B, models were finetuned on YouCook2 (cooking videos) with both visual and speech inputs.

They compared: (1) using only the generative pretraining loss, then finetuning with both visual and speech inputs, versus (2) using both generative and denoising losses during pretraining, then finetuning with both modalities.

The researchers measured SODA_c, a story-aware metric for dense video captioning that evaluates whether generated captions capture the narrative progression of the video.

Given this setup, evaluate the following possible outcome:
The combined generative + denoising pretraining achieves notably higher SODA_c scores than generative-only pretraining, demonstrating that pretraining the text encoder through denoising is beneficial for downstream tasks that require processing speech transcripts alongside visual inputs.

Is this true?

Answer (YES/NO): YES